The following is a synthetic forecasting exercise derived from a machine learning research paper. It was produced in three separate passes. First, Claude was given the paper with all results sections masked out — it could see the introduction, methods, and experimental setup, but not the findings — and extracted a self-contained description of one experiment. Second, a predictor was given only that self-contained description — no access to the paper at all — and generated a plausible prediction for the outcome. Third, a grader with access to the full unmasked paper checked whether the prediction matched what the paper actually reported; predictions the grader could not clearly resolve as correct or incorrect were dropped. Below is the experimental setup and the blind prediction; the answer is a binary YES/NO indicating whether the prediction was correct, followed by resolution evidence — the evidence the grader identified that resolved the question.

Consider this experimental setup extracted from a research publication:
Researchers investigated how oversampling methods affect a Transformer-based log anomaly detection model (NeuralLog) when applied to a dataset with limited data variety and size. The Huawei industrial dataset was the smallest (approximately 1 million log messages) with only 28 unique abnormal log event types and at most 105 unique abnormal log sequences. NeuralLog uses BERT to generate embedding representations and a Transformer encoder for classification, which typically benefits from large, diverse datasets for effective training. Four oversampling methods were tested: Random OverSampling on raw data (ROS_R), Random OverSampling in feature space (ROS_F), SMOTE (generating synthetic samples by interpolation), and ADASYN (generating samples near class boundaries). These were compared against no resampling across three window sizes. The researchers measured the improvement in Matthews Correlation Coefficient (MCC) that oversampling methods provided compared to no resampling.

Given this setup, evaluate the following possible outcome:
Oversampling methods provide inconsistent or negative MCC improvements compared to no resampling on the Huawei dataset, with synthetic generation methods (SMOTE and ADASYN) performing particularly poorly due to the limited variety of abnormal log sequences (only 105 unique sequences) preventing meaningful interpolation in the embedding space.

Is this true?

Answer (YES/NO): NO